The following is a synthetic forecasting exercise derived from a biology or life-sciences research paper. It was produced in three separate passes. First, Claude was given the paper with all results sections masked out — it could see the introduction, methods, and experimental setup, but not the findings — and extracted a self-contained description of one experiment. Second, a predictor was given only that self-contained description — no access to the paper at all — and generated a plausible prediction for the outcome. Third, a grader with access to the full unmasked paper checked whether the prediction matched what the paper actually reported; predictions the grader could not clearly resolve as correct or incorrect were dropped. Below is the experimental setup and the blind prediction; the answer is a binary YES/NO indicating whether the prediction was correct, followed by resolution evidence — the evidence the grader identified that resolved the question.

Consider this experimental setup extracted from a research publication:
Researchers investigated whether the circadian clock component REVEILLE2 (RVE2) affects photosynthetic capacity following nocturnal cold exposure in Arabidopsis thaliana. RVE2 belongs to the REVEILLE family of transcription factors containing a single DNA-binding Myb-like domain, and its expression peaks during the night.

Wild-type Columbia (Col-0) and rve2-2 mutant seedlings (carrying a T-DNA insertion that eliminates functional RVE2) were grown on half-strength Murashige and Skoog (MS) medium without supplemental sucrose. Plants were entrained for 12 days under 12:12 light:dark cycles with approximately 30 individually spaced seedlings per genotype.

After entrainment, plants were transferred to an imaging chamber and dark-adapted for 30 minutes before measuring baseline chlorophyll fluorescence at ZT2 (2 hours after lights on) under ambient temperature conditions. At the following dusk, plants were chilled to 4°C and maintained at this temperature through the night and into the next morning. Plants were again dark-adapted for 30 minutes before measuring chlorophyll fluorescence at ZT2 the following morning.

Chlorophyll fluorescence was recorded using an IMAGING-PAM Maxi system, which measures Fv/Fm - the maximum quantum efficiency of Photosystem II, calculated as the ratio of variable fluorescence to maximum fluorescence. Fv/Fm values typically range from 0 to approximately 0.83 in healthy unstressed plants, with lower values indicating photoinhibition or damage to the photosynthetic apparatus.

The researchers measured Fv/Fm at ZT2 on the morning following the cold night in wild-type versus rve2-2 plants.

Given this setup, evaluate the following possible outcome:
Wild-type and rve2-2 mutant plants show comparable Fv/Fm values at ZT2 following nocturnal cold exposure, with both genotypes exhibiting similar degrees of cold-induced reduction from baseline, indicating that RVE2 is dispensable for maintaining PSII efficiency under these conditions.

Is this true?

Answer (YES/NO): NO